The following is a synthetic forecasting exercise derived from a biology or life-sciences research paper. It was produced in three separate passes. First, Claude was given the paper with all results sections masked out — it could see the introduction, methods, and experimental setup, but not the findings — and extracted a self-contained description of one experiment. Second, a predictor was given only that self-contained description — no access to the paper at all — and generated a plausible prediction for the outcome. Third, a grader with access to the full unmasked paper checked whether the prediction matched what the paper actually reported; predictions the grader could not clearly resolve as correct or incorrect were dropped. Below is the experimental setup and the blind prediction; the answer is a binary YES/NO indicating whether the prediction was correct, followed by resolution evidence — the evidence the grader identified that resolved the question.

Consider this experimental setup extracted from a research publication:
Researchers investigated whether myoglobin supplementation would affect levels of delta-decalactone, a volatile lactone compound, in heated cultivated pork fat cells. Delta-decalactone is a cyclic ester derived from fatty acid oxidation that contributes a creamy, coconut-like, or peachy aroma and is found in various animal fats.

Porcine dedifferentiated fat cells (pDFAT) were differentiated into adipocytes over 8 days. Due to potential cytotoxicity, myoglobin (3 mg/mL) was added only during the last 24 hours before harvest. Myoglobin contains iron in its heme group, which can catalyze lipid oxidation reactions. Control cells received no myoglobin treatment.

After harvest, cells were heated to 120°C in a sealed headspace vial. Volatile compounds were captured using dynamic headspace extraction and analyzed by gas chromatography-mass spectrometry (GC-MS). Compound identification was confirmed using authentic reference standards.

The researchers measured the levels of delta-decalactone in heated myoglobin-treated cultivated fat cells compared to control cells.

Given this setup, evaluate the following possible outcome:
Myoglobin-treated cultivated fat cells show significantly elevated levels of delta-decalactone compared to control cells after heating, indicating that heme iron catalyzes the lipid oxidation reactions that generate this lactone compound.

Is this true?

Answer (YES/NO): YES